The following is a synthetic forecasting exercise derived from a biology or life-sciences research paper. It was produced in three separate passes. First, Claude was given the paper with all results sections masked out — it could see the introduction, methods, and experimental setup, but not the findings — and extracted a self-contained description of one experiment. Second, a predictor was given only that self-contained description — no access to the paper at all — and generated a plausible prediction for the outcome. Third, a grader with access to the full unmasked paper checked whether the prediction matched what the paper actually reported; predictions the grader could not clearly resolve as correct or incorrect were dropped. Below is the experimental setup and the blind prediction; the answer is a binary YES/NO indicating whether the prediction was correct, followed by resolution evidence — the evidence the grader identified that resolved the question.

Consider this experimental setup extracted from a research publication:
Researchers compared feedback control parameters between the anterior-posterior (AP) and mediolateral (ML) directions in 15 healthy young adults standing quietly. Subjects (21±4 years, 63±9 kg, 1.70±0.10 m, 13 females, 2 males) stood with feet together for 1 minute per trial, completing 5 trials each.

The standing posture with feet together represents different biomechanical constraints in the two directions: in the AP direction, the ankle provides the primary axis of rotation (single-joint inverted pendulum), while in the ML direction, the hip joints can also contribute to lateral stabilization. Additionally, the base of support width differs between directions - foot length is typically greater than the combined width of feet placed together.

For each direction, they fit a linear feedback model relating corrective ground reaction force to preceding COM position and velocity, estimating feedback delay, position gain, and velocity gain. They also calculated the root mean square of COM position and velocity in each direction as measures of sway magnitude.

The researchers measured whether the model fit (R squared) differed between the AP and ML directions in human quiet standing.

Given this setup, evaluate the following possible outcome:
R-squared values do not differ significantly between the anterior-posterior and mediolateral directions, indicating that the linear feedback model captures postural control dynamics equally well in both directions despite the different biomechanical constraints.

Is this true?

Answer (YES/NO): YES